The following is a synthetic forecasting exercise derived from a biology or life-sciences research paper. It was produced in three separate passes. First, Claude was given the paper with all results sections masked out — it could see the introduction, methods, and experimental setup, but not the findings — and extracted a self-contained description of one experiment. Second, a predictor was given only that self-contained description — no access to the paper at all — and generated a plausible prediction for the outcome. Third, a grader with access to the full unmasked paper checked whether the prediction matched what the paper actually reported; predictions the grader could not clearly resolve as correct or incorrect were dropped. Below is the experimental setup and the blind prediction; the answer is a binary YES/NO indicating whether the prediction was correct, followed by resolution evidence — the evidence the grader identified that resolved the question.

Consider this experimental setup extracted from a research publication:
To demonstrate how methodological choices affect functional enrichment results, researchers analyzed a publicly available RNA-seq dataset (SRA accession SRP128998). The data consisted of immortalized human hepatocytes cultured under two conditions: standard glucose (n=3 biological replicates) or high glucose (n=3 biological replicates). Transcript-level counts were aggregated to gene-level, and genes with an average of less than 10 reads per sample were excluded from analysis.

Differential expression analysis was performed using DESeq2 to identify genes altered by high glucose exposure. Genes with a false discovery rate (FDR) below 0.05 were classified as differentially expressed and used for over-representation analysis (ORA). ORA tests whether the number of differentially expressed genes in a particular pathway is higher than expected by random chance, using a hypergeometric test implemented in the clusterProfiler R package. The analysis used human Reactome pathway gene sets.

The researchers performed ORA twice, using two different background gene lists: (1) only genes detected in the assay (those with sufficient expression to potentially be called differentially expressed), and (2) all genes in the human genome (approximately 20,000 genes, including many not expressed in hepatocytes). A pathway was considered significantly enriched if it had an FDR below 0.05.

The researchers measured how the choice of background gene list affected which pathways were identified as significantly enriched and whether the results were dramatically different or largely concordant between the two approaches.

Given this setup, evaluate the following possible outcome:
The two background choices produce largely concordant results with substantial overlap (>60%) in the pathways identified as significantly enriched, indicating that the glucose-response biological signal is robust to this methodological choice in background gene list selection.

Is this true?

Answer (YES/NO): NO